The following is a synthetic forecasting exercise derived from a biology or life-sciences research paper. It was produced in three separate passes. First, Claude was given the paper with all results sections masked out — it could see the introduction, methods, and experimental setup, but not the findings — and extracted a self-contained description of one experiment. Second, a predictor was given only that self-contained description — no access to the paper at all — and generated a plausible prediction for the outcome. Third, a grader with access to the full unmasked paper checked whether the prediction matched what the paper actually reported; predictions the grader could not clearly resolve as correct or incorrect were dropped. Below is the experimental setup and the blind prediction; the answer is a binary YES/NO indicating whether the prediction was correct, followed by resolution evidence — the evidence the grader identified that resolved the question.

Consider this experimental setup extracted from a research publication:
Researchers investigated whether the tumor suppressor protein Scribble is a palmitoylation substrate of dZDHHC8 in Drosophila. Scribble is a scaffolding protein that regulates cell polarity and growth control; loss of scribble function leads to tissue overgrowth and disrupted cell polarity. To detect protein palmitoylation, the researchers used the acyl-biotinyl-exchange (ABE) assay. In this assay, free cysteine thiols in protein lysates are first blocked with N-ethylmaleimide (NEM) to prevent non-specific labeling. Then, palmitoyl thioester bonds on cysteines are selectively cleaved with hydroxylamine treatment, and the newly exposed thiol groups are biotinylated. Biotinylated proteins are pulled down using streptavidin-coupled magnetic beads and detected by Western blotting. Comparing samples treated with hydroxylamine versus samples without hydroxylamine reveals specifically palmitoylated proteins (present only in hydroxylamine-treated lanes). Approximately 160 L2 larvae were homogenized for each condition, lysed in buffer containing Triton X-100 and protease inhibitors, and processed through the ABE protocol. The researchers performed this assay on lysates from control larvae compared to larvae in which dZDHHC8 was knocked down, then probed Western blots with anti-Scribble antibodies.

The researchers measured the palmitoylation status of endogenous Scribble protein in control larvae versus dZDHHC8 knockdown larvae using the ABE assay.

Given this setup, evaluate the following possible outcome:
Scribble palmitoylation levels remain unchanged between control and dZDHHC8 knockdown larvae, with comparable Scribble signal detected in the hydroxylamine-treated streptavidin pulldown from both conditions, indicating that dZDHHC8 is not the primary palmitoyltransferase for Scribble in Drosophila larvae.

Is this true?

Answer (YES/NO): NO